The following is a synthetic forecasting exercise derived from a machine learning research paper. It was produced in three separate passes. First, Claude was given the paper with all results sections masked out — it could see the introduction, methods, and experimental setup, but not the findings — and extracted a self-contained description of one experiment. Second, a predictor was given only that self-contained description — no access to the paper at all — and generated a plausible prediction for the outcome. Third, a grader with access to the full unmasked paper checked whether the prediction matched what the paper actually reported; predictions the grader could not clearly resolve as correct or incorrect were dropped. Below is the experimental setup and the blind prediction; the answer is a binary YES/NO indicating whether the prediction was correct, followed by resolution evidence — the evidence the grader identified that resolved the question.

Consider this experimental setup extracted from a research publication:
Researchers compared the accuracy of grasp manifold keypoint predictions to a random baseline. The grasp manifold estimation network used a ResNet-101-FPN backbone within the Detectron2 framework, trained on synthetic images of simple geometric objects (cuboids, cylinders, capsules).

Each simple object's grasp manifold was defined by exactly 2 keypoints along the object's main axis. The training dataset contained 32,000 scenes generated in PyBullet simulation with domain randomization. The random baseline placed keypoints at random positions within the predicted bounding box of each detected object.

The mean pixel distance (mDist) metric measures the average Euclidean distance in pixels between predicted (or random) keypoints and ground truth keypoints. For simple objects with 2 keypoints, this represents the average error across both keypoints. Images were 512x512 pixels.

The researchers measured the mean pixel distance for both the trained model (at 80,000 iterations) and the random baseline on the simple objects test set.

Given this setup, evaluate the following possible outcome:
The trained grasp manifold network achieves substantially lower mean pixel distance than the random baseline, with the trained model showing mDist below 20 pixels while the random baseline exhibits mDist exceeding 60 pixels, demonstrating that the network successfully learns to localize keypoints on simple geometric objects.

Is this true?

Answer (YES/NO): NO